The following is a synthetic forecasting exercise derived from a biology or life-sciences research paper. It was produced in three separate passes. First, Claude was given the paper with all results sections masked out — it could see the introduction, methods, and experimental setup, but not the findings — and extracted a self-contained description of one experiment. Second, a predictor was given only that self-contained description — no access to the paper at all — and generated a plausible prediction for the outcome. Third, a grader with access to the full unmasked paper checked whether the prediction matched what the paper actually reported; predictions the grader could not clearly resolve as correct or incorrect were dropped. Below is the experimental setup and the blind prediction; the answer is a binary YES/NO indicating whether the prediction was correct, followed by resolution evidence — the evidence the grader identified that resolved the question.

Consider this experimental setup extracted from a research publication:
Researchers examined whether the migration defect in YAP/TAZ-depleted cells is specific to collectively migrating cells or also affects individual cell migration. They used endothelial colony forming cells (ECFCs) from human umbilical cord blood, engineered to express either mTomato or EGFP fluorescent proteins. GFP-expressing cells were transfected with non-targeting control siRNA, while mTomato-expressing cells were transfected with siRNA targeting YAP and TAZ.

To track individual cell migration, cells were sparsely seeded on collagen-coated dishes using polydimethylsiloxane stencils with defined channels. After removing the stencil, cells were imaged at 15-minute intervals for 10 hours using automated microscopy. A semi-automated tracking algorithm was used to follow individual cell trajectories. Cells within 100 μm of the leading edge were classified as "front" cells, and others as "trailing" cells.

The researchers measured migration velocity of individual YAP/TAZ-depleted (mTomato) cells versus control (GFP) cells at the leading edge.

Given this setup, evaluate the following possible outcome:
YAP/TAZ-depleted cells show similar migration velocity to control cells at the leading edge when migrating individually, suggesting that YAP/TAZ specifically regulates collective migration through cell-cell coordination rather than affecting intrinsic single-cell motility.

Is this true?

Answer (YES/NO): NO